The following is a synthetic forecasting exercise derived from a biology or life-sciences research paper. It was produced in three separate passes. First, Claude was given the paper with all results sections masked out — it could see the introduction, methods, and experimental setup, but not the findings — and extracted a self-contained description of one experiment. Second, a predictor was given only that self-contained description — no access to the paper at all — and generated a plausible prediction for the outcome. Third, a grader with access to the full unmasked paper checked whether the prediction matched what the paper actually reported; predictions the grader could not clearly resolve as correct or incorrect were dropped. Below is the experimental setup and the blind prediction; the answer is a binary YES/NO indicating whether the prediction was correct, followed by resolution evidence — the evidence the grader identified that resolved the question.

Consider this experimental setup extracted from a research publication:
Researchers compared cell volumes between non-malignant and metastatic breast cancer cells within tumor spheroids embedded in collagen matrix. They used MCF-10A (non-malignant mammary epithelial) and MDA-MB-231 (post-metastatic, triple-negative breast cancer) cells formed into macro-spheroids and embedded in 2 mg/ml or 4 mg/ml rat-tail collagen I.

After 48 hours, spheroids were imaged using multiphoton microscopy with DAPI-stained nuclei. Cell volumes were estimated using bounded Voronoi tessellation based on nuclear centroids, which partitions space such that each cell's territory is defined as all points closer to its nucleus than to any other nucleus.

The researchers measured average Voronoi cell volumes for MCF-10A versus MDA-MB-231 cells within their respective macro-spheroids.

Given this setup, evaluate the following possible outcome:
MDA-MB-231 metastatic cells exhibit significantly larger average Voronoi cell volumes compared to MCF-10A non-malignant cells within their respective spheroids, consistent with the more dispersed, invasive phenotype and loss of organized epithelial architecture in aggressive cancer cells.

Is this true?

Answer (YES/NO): YES